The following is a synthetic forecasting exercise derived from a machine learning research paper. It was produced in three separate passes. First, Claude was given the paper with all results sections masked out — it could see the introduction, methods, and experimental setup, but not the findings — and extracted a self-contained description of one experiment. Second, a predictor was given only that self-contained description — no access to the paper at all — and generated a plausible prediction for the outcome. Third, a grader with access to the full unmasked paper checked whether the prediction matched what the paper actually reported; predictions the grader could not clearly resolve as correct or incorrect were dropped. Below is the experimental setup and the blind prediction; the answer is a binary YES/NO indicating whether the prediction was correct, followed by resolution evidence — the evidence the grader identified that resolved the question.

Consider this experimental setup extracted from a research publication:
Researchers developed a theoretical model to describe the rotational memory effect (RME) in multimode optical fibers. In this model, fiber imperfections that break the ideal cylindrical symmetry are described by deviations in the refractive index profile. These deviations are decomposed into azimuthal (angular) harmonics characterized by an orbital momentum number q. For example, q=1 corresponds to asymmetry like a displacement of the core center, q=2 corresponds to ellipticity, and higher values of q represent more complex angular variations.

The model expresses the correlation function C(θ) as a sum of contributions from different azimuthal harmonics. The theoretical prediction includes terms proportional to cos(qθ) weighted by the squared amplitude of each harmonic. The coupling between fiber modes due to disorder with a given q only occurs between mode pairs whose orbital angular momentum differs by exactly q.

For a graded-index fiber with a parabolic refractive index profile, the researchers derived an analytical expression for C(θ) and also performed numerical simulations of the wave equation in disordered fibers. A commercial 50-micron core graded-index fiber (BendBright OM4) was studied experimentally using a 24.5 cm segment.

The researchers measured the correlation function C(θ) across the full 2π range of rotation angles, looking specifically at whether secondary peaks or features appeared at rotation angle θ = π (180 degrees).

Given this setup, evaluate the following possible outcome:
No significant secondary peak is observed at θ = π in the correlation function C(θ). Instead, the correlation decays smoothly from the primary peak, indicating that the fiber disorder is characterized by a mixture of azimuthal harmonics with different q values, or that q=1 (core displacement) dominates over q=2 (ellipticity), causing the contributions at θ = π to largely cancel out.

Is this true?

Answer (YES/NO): NO